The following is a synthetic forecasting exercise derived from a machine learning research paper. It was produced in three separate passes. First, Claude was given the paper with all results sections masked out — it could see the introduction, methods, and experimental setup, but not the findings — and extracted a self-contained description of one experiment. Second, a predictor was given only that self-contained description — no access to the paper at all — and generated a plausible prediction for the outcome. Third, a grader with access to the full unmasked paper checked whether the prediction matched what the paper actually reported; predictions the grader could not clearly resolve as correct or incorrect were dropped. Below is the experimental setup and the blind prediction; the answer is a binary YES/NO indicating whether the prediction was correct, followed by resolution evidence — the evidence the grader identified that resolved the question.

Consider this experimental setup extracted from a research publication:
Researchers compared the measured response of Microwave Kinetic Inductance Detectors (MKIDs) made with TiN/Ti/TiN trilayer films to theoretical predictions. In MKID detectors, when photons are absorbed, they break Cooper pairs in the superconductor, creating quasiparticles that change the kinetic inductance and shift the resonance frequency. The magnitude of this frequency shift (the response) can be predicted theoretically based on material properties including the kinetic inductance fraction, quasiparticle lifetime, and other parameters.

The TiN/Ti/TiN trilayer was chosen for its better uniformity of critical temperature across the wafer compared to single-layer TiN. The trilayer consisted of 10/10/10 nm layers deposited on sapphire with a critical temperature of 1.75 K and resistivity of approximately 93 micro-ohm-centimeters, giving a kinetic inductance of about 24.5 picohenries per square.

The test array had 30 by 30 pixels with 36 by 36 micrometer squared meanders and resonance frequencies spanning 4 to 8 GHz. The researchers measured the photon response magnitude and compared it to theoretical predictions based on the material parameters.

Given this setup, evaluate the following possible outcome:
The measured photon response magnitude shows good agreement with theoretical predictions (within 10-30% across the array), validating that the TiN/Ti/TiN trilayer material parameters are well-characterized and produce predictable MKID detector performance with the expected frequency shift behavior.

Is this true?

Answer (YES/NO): NO